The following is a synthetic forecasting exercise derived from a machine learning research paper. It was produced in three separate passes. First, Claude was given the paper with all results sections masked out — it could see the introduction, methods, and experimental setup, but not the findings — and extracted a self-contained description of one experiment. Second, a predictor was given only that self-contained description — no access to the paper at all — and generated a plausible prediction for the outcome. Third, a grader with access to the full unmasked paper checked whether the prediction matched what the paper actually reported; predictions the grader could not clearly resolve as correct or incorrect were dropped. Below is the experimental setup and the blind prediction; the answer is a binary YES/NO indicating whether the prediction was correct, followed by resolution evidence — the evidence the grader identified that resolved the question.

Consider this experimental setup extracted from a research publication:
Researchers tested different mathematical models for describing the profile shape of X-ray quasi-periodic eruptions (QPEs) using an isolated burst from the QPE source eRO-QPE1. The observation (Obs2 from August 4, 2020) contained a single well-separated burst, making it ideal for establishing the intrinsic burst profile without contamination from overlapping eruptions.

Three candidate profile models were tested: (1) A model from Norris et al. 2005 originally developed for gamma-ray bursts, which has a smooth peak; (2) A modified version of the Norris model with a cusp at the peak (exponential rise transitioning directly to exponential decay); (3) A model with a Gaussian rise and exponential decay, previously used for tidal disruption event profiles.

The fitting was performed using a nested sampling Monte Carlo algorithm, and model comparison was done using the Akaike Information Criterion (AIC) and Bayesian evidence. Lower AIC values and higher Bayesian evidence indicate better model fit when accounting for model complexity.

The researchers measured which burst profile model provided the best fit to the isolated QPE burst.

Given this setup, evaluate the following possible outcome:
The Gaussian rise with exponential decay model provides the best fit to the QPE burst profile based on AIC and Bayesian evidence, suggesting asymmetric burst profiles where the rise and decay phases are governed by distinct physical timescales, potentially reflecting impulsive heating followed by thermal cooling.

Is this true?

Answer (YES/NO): NO